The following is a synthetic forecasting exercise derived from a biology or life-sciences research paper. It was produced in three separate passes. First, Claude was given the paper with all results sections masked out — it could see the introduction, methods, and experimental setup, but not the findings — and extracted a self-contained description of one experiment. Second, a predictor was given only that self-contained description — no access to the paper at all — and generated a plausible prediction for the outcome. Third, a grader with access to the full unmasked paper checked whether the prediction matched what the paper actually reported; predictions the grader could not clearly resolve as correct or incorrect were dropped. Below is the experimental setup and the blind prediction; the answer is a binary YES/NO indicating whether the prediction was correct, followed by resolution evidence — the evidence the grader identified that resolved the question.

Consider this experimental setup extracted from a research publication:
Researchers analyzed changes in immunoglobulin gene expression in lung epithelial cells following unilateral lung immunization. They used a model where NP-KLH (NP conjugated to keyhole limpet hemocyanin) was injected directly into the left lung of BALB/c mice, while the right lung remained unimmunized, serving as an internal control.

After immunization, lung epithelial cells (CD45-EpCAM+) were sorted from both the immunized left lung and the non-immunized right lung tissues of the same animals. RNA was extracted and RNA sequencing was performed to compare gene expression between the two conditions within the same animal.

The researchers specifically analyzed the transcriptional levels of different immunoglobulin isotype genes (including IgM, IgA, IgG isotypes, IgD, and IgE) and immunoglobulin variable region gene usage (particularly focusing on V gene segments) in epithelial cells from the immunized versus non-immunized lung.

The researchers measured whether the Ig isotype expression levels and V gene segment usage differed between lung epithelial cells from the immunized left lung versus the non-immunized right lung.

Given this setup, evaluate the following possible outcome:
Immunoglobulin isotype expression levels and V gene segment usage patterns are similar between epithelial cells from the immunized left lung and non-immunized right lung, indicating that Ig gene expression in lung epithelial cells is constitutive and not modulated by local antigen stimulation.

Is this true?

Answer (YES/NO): NO